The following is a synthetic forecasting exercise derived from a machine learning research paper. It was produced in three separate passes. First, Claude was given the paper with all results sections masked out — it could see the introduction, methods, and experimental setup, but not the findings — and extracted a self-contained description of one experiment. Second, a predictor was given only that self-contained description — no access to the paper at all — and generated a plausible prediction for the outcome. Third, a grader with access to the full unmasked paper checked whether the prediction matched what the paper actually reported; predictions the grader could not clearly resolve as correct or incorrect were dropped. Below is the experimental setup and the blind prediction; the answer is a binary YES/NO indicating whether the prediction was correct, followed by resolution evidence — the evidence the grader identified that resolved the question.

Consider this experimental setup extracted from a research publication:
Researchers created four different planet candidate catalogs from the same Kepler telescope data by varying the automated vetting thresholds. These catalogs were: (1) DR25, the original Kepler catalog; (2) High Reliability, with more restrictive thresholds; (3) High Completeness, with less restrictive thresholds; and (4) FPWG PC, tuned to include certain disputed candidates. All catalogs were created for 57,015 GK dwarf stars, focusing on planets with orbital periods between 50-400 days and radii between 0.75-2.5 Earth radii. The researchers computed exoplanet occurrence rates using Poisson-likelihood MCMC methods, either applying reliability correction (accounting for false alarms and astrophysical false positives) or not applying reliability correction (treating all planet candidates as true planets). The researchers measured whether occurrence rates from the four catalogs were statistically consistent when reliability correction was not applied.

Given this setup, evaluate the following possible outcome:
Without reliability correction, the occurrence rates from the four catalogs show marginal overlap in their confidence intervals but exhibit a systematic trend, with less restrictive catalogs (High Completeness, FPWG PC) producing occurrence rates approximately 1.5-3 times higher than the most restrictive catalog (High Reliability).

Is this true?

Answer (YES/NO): NO